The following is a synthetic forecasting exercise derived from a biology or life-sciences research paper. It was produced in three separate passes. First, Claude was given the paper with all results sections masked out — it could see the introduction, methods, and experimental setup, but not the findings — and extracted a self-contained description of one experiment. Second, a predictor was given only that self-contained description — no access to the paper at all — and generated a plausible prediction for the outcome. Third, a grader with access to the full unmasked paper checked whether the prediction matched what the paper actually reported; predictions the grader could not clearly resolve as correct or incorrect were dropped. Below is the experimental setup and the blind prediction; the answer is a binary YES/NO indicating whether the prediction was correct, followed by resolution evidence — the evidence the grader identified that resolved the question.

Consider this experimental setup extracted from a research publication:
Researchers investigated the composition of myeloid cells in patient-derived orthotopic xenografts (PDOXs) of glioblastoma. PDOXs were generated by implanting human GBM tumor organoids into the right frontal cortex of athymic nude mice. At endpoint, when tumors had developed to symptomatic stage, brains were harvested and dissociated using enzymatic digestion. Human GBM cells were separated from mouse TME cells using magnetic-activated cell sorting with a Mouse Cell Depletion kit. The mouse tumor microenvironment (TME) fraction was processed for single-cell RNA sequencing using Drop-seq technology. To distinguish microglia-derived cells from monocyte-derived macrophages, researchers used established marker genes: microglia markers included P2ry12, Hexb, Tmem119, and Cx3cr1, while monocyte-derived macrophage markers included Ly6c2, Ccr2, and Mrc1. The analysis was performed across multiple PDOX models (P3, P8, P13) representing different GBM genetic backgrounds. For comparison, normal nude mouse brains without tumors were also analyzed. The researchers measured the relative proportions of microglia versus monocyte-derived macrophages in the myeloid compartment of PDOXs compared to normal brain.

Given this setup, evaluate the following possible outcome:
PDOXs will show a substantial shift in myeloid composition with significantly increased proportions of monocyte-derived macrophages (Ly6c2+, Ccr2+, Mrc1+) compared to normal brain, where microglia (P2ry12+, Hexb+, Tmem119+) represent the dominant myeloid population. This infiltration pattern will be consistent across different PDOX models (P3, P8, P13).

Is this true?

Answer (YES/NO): NO